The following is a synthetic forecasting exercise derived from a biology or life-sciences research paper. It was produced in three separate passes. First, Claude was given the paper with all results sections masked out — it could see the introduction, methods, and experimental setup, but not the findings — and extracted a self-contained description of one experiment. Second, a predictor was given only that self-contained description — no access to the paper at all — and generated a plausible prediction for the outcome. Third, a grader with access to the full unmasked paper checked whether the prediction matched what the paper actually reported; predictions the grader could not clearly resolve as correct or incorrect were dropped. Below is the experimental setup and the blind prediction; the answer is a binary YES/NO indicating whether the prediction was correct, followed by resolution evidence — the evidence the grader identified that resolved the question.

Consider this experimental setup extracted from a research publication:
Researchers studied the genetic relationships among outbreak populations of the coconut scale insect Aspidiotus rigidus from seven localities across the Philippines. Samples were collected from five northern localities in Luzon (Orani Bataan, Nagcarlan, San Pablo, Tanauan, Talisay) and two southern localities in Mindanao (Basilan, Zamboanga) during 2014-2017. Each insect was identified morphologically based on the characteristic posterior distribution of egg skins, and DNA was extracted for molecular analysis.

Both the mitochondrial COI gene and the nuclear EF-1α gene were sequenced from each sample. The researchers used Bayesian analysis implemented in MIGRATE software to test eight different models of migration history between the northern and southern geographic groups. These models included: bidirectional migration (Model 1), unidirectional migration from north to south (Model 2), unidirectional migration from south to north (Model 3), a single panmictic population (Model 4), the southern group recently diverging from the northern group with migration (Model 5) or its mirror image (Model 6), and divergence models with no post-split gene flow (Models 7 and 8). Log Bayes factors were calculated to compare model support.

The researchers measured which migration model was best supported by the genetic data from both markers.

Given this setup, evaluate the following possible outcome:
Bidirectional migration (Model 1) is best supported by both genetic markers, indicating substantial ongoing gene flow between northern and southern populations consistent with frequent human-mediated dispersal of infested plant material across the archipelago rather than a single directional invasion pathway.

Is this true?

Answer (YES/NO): NO